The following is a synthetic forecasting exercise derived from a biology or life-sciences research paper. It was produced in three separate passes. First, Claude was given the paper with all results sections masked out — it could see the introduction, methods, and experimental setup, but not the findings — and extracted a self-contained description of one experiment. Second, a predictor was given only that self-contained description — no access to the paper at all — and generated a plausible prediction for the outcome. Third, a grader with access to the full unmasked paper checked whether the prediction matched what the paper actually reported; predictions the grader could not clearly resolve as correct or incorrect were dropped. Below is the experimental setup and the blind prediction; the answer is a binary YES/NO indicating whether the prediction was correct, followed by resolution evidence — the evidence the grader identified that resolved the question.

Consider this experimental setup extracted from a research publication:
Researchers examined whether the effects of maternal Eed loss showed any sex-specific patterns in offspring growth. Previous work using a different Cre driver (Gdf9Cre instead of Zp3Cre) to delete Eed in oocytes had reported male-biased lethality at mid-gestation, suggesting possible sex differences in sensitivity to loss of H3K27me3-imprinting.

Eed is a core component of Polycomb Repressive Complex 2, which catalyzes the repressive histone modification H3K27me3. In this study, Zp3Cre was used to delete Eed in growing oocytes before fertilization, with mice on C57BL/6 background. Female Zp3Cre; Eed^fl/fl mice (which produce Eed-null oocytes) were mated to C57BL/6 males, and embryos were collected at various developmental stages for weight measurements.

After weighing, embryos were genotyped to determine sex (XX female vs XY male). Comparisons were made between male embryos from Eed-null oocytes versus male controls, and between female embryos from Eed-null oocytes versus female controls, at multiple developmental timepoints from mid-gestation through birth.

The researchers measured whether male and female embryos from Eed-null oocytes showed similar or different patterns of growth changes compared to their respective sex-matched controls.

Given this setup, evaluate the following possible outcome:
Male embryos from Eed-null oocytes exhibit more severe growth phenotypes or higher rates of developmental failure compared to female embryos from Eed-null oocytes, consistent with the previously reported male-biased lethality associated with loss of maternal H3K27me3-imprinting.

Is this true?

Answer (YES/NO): YES